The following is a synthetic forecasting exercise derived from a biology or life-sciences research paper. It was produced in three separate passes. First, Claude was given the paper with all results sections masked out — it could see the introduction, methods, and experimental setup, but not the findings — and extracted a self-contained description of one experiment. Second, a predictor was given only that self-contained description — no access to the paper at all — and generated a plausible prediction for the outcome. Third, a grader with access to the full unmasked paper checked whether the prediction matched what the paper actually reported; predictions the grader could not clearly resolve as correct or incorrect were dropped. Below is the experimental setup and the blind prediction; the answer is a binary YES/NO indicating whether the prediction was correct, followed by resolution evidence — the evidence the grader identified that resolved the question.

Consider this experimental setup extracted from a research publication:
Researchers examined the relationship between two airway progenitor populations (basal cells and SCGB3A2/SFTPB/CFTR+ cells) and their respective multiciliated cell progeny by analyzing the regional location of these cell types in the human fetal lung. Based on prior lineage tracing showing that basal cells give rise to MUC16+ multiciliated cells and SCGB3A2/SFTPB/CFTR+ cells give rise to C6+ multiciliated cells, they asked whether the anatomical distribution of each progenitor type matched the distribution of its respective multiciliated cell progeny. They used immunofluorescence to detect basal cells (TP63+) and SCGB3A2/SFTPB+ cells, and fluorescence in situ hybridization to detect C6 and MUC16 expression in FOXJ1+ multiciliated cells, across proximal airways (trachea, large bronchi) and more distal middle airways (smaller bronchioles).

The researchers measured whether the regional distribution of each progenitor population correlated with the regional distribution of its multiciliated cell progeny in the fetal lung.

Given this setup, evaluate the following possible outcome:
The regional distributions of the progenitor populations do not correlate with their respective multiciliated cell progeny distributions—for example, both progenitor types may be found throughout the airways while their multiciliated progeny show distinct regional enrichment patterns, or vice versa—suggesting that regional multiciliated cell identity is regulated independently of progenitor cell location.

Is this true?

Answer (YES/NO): NO